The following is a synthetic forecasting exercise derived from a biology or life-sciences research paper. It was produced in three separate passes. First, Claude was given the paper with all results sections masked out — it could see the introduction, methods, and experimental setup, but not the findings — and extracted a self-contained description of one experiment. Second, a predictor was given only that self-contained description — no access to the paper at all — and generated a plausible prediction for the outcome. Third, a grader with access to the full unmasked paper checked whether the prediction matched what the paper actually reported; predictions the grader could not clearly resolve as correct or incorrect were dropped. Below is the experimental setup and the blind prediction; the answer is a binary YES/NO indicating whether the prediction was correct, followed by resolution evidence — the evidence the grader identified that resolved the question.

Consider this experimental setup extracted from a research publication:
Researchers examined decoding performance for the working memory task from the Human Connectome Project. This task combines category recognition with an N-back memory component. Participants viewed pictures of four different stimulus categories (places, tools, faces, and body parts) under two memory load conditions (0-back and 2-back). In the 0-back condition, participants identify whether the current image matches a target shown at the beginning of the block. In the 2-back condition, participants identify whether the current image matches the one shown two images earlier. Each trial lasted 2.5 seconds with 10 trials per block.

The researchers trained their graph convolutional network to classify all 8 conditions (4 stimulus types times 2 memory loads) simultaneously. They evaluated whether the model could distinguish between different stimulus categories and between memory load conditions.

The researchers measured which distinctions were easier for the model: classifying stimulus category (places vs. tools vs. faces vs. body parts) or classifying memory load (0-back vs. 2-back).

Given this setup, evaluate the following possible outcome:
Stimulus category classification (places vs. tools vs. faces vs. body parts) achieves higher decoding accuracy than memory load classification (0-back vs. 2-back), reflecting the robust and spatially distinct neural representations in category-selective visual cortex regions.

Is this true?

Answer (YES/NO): YES